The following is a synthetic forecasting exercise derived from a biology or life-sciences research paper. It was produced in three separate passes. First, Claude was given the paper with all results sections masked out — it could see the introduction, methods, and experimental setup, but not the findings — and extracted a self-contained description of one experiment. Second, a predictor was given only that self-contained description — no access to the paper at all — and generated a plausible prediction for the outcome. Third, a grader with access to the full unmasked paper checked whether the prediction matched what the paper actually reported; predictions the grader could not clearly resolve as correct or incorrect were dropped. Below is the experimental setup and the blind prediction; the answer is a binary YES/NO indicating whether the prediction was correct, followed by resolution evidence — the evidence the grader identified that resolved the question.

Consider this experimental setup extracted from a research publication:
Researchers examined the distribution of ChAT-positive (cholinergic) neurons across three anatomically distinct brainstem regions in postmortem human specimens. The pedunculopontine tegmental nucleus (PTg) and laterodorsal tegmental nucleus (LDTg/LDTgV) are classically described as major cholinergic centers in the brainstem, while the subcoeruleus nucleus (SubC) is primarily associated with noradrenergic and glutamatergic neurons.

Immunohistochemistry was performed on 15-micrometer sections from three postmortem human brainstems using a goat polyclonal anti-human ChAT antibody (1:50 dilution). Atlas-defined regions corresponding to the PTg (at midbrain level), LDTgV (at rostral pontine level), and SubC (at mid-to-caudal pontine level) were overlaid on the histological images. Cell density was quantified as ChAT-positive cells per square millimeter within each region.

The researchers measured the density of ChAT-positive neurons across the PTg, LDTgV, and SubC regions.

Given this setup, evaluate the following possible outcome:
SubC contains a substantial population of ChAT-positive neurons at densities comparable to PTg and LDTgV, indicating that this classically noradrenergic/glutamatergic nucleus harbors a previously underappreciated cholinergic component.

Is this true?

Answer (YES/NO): NO